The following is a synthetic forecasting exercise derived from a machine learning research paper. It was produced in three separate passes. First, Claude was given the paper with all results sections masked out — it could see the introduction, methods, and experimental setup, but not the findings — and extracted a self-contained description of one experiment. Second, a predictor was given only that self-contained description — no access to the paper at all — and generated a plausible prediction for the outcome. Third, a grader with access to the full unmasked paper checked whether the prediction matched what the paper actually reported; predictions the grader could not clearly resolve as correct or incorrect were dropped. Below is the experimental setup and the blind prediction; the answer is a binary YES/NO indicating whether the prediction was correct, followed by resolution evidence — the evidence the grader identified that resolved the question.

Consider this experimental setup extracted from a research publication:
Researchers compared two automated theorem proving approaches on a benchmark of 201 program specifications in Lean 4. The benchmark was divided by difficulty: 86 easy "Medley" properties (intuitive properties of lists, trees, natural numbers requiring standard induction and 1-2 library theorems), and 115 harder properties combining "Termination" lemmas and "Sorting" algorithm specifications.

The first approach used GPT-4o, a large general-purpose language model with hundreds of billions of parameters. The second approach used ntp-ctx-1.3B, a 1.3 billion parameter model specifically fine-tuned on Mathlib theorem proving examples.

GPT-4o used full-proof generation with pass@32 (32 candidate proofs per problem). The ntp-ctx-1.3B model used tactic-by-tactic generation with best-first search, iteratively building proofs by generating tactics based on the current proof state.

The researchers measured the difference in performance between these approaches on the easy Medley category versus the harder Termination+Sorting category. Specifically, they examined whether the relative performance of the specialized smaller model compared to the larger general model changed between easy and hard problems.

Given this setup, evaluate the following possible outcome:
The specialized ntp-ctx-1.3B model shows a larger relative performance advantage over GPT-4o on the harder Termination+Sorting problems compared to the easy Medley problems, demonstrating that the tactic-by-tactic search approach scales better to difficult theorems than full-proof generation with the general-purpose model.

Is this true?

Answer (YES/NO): YES